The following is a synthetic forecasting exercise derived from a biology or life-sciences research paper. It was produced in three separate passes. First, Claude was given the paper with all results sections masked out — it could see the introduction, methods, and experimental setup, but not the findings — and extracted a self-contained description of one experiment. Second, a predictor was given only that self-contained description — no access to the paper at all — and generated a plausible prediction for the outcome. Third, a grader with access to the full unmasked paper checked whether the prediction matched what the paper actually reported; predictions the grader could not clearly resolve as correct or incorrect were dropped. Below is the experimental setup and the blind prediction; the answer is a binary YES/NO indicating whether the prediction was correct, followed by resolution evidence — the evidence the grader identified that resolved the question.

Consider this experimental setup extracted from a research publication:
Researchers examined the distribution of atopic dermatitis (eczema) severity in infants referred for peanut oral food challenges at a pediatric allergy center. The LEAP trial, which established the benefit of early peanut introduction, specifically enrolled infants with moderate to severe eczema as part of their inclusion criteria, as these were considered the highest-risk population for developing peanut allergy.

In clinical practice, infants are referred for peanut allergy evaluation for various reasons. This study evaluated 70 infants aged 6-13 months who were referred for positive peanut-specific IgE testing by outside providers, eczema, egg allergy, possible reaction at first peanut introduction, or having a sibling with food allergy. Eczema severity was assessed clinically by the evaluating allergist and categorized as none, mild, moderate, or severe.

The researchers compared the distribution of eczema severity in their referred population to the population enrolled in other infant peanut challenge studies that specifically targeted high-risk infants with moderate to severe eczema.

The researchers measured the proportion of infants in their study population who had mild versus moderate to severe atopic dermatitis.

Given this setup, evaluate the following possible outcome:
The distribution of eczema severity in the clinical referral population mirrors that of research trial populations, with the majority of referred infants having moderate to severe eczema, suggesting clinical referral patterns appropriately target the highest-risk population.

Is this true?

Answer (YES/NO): NO